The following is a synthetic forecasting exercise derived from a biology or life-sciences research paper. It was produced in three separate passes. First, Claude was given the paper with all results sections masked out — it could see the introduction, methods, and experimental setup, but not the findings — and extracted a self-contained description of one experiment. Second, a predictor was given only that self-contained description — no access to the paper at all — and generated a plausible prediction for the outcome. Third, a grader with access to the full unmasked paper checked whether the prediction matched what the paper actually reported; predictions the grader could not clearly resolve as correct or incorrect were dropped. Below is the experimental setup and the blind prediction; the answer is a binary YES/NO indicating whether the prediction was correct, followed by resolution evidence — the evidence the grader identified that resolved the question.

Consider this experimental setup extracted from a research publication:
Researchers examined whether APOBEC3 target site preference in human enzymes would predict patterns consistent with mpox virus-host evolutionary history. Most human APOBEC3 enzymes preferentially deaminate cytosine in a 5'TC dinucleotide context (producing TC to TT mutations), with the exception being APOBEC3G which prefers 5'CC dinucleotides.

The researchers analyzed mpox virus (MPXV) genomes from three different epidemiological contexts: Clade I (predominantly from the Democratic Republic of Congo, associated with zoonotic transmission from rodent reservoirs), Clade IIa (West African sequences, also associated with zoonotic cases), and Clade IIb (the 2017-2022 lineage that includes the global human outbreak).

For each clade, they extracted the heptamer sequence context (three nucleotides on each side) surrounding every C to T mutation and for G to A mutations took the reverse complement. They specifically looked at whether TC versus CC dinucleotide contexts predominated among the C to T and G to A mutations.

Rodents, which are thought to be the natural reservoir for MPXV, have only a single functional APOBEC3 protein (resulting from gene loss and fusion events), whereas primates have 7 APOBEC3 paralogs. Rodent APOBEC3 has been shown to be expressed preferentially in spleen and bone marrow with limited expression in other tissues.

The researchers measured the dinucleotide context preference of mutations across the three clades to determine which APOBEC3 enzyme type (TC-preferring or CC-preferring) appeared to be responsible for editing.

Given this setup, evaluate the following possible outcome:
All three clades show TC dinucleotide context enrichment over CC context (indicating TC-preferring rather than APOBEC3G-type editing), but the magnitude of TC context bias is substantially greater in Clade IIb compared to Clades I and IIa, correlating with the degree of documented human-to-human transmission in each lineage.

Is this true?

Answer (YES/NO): NO